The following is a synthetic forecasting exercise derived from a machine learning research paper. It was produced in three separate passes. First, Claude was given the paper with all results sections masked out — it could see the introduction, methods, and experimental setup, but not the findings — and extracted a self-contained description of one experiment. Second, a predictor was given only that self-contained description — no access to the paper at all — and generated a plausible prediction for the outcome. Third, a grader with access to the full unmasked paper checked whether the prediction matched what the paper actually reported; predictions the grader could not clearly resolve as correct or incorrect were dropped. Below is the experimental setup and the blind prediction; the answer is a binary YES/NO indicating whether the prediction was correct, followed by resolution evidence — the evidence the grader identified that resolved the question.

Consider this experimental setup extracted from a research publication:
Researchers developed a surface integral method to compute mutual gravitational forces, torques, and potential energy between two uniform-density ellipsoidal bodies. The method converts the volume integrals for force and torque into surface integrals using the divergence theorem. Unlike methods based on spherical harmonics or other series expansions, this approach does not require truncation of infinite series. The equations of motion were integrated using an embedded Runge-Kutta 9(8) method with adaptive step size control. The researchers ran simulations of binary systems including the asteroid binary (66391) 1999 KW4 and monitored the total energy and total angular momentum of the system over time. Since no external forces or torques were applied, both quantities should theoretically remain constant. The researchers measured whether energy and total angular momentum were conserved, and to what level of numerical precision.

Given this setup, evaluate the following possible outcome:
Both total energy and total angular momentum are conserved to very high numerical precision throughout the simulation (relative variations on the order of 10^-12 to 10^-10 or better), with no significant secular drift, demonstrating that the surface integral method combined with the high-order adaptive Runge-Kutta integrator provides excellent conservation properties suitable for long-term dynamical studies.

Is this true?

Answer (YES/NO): NO